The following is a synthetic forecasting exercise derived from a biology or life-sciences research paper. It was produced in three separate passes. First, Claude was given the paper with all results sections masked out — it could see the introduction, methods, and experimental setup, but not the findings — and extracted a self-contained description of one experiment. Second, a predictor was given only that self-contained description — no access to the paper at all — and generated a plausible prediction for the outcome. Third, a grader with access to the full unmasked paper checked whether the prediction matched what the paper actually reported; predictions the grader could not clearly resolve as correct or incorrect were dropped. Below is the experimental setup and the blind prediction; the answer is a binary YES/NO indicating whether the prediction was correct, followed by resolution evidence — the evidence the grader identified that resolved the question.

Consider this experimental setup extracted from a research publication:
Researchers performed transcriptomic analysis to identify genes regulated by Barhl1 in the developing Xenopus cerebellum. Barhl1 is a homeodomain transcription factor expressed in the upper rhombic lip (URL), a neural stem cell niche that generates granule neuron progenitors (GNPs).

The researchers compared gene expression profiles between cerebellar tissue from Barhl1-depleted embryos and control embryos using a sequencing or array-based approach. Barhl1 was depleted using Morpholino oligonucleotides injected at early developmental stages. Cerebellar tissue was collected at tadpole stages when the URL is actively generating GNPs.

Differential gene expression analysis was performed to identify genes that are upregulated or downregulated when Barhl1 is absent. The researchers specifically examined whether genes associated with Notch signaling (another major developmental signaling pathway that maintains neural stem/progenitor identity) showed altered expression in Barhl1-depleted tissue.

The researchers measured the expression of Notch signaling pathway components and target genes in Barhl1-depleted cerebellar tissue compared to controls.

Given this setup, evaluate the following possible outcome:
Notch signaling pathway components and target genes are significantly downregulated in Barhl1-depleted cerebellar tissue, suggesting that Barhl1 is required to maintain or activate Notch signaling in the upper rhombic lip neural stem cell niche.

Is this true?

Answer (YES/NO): NO